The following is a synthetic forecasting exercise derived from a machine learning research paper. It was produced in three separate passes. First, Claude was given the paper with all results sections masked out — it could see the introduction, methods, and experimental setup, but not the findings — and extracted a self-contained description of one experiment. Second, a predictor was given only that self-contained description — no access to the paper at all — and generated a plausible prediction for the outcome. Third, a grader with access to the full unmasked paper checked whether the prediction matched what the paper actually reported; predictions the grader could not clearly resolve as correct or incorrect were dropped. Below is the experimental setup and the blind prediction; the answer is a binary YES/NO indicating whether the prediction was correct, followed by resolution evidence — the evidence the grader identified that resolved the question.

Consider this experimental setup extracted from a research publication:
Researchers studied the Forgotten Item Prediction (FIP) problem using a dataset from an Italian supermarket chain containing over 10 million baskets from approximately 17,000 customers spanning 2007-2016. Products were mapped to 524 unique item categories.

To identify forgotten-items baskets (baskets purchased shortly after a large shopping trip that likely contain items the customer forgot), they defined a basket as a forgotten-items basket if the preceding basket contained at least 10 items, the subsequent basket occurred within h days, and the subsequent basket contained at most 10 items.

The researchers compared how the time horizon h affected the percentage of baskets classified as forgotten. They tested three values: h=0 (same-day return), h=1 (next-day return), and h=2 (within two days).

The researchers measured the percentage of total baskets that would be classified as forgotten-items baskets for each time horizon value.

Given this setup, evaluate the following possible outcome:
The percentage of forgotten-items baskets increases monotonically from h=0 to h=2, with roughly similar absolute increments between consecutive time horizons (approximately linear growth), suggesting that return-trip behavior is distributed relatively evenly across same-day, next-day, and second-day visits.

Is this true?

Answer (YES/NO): NO